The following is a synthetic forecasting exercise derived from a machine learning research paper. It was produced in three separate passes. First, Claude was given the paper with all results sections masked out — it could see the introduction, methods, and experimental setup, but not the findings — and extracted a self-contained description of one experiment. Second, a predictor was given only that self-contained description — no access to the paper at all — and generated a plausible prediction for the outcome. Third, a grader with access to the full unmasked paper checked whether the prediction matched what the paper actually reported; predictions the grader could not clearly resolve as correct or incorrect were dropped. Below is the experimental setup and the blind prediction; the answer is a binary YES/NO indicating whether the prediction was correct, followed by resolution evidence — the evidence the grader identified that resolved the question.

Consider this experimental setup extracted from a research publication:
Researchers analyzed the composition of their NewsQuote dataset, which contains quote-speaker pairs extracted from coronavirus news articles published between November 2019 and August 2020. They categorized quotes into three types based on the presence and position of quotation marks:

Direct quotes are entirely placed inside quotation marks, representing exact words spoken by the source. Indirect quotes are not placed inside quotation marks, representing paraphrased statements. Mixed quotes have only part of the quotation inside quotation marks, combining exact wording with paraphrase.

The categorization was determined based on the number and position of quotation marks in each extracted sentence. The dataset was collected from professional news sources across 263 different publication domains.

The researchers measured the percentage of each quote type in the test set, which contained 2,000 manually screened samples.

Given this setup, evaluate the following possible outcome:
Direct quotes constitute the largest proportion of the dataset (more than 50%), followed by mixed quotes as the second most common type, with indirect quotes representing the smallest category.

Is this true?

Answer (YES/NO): NO